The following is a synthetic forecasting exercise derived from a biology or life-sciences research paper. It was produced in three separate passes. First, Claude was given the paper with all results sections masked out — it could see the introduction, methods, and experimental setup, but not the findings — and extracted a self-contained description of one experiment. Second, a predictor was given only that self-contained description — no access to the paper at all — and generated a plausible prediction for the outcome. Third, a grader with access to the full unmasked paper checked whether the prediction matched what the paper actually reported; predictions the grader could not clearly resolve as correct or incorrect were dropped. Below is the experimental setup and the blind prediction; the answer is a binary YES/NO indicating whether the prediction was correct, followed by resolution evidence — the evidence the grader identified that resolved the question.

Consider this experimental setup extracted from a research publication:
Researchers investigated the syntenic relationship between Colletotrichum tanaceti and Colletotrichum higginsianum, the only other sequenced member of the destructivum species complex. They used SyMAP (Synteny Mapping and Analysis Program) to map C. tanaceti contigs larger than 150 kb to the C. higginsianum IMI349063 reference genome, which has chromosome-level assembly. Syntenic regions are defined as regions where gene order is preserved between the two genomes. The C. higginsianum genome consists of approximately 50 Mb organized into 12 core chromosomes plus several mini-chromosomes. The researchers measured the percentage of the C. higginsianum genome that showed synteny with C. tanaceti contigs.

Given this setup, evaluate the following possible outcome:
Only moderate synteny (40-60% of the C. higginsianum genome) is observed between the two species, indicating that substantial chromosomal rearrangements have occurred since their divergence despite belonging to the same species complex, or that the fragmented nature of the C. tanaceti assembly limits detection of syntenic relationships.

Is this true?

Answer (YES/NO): YES